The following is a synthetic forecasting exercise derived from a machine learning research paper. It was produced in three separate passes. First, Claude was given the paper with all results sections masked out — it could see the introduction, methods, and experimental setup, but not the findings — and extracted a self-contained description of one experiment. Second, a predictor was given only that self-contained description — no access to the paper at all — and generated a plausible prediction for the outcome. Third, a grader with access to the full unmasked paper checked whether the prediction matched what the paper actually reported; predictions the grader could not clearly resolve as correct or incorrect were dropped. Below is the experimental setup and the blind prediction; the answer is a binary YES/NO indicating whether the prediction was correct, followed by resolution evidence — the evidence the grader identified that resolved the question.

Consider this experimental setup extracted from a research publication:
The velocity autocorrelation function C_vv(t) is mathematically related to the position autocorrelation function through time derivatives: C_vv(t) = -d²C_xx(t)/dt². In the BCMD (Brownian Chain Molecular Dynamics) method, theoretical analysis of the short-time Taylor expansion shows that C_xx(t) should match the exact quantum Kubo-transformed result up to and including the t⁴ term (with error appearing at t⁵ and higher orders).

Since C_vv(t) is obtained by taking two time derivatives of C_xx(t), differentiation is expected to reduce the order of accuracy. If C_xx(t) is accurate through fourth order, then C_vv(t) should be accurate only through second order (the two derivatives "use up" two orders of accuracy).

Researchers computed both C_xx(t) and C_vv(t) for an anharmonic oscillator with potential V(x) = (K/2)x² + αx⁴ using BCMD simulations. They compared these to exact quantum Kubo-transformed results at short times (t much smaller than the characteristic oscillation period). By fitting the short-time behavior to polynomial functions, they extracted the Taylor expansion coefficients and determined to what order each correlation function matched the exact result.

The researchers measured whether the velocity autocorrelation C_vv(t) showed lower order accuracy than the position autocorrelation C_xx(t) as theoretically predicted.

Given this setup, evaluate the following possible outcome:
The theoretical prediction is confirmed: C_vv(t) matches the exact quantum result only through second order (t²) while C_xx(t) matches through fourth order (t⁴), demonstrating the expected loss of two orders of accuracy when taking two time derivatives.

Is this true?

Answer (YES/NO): YES